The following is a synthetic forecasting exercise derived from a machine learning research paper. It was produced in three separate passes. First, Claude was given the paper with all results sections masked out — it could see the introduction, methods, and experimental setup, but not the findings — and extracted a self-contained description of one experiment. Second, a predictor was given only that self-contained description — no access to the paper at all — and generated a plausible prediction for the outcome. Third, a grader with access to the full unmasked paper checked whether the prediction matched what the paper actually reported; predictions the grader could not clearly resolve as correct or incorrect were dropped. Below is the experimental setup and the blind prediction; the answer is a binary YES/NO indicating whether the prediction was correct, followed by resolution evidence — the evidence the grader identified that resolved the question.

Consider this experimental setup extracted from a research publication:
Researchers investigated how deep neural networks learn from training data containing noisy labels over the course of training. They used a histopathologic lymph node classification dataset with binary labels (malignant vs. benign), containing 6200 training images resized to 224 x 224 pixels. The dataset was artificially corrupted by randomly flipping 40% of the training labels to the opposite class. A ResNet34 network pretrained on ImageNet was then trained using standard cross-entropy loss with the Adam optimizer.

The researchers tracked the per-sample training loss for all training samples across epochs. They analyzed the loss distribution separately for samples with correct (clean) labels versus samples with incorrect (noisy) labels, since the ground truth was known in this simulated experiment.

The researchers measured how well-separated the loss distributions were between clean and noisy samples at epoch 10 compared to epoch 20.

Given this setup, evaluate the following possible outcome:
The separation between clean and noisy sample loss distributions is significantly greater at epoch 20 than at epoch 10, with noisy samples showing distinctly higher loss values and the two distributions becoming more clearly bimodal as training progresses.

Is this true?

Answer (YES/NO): NO